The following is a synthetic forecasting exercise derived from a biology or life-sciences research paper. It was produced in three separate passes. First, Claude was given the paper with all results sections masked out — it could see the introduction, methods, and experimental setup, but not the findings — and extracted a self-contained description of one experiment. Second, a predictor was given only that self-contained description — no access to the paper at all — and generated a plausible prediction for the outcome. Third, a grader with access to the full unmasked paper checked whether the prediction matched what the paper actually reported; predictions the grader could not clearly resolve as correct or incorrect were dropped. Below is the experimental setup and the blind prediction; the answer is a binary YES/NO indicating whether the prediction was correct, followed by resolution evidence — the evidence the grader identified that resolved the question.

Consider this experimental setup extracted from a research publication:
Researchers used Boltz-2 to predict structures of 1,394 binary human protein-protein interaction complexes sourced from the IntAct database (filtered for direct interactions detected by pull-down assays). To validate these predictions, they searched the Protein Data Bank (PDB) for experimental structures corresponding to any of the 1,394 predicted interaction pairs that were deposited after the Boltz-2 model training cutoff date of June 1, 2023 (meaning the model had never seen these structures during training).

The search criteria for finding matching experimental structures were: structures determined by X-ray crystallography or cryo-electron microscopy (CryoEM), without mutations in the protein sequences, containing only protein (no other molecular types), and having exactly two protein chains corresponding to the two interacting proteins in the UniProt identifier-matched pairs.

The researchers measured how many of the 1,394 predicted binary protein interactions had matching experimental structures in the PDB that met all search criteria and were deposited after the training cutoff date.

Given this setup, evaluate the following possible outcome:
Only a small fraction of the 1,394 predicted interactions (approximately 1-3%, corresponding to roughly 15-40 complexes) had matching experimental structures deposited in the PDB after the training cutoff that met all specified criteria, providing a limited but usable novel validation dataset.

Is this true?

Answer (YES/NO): NO